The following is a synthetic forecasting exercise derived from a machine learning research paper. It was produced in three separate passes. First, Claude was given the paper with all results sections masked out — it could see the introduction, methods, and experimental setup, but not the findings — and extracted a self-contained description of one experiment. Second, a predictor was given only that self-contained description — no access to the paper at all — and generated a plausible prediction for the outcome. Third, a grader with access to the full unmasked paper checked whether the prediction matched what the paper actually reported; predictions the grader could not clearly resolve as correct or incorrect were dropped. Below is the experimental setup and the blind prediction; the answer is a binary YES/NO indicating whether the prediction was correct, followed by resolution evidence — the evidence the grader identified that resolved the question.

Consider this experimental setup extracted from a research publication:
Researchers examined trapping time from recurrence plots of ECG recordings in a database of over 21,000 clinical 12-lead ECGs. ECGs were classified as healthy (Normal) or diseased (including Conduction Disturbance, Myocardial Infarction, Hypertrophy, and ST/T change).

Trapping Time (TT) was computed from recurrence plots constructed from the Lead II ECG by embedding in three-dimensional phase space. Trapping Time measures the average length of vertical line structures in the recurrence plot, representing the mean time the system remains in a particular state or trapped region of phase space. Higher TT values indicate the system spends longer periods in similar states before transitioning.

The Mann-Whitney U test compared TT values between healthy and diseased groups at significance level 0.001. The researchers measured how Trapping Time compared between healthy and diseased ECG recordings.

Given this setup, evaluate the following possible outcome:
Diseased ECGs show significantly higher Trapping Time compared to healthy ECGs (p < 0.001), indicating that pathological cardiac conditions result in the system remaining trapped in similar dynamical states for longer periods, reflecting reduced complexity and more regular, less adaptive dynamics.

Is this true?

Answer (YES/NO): YES